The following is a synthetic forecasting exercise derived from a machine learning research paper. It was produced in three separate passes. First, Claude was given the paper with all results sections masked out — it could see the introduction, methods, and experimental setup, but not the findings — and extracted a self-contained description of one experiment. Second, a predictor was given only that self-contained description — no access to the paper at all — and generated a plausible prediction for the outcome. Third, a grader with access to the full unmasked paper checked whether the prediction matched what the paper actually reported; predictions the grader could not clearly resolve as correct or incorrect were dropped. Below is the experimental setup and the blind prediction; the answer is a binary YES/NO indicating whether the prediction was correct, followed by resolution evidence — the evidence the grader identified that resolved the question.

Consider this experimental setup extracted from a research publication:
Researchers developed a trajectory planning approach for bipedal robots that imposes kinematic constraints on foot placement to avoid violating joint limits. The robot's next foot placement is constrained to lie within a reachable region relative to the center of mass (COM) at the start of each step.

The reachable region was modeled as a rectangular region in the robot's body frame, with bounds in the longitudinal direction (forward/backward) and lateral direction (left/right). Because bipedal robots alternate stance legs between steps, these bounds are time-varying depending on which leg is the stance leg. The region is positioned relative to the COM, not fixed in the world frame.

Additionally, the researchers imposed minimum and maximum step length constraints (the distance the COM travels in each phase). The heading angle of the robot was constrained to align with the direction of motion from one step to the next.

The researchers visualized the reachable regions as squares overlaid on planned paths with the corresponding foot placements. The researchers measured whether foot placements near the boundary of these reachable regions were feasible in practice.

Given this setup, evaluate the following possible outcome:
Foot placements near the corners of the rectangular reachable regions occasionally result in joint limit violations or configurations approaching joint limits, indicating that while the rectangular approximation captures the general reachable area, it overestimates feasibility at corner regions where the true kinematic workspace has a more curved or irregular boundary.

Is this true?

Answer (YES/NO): NO